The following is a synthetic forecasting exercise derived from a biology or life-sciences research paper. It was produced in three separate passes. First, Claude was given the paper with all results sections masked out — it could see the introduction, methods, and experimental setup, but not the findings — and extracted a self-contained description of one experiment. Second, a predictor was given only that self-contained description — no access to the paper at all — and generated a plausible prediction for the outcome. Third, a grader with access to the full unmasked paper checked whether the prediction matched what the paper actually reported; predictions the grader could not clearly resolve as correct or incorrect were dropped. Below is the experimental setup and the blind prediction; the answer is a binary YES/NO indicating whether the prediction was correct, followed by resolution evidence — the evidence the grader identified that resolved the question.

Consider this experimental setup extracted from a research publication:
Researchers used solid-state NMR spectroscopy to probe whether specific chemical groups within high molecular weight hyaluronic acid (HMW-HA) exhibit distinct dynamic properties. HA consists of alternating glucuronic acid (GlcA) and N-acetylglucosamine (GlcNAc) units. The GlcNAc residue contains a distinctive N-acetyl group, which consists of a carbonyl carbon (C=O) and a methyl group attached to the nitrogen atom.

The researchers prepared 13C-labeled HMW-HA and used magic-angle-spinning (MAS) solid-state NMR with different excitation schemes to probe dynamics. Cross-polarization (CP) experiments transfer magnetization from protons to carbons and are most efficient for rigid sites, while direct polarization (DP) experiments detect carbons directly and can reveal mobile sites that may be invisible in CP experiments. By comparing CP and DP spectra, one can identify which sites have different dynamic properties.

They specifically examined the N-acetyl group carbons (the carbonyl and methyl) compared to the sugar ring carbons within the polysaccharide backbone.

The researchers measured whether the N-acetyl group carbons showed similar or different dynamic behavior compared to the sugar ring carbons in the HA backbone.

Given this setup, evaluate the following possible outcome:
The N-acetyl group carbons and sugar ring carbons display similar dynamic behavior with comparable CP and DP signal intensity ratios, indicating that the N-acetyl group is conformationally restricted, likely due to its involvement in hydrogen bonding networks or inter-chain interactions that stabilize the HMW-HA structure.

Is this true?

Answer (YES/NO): NO